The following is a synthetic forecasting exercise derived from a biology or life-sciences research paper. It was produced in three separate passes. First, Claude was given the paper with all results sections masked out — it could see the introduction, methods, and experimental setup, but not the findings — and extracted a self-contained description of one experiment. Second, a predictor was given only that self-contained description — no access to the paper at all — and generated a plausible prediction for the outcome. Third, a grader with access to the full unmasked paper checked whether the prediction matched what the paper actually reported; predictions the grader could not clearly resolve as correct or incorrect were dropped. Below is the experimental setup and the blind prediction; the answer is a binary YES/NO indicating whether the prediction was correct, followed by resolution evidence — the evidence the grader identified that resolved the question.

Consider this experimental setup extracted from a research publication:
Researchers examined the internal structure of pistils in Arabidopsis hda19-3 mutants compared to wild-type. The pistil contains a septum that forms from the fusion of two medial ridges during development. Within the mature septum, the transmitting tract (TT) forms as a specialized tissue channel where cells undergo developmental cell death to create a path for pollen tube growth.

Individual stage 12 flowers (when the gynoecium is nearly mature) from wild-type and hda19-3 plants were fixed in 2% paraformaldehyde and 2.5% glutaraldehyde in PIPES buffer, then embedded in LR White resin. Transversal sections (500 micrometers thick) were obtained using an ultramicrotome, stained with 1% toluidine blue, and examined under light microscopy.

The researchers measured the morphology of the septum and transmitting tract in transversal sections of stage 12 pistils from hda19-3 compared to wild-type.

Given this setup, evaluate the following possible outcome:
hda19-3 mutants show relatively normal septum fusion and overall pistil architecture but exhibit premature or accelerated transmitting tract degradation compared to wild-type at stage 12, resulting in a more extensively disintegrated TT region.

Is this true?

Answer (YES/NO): NO